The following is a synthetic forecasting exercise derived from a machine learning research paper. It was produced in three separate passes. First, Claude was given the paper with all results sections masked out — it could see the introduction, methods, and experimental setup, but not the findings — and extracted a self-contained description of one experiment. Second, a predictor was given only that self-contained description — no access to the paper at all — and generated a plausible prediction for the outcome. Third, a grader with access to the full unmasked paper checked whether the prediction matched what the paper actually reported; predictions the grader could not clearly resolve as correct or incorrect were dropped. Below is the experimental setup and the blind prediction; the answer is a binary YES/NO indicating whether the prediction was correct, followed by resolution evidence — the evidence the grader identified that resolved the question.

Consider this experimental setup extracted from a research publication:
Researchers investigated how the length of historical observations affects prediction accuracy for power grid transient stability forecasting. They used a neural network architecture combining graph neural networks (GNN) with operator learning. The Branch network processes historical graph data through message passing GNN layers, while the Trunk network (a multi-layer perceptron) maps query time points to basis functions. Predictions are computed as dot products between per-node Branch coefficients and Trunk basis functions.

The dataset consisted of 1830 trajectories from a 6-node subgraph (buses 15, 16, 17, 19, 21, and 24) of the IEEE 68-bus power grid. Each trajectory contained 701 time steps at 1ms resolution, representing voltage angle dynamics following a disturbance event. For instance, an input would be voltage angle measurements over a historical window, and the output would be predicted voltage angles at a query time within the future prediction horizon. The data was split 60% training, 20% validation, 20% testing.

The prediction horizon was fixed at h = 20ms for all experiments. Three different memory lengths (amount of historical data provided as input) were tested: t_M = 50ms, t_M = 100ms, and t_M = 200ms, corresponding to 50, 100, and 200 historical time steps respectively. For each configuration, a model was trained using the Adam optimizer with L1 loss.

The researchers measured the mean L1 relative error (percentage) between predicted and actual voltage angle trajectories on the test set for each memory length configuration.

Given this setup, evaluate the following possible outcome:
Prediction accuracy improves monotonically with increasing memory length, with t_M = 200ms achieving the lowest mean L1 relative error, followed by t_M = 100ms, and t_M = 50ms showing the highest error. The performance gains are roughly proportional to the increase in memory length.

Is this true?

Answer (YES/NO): NO